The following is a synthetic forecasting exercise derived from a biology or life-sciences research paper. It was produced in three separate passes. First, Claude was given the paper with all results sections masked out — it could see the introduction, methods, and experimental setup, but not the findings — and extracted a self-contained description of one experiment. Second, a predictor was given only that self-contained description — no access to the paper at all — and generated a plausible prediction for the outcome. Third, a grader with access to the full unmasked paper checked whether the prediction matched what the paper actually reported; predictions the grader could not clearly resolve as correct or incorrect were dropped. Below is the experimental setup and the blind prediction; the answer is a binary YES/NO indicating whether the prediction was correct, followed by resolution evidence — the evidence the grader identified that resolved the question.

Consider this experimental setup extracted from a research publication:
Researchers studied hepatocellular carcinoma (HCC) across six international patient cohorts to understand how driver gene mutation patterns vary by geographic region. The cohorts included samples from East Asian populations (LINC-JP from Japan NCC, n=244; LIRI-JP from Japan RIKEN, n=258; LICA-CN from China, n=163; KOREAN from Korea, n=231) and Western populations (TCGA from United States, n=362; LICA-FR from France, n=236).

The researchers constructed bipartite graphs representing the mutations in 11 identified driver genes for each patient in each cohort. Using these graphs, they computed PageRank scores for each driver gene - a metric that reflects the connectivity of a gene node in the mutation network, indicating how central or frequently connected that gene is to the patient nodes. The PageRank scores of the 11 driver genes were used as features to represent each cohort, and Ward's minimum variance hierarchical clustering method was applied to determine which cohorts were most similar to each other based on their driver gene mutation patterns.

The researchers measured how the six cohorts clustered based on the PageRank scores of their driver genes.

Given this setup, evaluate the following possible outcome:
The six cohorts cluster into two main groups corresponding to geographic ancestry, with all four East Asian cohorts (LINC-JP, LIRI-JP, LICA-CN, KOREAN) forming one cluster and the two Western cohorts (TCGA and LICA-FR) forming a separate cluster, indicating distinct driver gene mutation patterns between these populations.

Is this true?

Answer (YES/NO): NO